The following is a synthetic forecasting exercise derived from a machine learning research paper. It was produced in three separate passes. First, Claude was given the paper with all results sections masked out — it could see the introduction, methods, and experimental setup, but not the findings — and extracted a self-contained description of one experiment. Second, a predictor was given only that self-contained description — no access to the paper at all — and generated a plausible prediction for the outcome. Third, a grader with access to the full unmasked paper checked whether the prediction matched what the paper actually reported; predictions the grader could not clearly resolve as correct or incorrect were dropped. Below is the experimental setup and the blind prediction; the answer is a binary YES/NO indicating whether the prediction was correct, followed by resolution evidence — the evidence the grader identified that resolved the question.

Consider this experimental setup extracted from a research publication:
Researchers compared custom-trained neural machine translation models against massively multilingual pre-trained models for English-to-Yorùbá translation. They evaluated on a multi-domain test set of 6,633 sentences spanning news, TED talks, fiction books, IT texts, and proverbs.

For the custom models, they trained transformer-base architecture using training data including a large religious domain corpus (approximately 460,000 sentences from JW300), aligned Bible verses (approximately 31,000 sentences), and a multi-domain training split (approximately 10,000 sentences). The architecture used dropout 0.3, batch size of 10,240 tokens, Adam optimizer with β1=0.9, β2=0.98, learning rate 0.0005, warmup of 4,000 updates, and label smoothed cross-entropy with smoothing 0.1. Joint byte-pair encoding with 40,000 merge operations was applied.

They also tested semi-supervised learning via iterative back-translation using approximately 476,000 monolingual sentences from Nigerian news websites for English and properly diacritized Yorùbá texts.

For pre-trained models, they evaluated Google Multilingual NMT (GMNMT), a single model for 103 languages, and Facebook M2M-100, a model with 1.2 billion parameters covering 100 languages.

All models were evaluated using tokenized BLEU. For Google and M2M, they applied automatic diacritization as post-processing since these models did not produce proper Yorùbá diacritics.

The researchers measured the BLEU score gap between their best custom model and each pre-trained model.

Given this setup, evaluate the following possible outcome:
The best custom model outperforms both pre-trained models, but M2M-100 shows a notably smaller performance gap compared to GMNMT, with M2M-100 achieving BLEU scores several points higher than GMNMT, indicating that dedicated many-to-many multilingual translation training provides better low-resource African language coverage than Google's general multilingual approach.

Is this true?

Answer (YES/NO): NO